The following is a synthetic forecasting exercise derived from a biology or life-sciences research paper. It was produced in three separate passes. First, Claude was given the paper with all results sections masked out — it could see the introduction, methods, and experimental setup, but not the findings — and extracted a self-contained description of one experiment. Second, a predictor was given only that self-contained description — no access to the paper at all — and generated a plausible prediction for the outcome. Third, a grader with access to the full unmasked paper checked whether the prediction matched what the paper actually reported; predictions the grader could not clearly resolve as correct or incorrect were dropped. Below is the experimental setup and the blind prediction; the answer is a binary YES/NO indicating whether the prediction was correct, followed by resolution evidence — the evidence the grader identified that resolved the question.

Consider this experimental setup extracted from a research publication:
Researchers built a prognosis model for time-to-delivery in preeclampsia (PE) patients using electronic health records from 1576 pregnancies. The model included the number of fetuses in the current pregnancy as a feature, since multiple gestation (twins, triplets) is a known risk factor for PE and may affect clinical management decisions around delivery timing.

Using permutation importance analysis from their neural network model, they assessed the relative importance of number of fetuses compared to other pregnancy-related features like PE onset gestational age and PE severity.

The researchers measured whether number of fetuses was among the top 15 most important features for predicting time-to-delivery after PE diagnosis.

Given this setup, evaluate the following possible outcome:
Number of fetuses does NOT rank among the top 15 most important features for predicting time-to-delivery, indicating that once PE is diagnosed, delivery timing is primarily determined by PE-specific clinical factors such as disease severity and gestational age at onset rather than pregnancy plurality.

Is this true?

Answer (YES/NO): YES